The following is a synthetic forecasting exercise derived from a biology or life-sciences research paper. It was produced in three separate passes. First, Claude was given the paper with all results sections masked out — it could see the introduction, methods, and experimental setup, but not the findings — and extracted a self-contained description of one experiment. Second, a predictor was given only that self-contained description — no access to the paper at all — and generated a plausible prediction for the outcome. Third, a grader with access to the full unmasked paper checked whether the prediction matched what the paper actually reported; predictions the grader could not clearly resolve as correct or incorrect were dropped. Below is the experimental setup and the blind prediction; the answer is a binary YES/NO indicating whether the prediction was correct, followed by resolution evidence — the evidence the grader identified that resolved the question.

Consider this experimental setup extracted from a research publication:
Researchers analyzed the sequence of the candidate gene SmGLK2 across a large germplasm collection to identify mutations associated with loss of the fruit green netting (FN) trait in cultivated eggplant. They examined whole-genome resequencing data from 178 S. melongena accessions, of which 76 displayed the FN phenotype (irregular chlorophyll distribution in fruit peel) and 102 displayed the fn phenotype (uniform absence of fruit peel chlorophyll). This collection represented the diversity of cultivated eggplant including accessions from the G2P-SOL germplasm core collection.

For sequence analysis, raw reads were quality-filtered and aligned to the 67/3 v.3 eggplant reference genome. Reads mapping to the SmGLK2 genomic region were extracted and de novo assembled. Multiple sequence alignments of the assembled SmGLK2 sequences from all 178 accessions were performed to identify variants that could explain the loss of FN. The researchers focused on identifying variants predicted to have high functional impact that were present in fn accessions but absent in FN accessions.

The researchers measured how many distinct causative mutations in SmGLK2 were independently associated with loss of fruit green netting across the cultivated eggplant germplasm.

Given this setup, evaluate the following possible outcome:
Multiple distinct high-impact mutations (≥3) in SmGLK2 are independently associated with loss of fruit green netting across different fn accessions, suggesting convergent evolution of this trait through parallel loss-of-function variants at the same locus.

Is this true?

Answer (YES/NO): NO